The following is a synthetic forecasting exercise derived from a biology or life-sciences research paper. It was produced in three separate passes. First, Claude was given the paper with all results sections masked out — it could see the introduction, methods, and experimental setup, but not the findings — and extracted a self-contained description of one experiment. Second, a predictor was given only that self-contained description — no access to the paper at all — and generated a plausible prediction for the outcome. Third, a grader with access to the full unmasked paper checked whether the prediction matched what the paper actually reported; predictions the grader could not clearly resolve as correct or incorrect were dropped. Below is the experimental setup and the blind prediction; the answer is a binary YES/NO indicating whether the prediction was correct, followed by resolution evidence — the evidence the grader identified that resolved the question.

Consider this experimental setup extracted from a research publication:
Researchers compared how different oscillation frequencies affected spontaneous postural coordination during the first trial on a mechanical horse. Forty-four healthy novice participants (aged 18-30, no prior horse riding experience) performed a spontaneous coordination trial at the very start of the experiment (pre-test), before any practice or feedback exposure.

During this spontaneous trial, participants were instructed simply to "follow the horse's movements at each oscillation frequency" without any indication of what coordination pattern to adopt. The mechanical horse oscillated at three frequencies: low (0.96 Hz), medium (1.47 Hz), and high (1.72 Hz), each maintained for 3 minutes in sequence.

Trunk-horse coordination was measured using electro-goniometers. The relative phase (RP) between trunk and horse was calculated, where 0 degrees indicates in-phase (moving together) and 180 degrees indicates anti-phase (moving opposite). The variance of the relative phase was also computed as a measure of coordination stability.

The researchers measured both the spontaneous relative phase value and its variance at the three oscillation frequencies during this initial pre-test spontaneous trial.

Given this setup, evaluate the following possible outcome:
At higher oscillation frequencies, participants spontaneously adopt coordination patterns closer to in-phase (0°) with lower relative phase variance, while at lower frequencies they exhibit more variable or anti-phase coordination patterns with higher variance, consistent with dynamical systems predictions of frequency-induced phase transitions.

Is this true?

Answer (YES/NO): NO